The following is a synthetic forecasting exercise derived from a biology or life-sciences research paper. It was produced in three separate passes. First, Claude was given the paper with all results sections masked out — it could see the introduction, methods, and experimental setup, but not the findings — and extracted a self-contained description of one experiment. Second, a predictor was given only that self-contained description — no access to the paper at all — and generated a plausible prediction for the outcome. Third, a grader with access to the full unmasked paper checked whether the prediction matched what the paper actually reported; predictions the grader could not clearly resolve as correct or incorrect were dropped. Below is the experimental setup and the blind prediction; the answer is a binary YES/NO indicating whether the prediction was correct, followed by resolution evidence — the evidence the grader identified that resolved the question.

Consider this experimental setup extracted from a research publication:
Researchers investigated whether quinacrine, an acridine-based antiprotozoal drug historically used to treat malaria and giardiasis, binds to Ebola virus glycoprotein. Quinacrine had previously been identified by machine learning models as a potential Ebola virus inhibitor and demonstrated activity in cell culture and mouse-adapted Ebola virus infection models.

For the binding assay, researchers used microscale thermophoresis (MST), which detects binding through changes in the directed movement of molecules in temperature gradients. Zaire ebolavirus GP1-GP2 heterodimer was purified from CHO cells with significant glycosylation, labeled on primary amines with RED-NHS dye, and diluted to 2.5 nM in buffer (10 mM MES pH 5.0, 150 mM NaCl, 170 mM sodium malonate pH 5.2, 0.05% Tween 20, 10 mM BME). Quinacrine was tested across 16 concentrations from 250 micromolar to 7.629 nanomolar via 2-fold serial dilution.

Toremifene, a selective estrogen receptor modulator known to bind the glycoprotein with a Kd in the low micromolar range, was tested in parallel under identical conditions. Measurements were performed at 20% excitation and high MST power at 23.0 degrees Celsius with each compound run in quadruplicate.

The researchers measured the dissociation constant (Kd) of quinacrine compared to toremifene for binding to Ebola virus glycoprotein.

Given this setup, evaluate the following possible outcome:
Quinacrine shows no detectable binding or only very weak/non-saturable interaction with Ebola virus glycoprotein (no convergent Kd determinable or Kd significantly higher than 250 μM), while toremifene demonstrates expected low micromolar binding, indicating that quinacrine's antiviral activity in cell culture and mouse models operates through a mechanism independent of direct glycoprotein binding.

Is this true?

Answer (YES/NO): NO